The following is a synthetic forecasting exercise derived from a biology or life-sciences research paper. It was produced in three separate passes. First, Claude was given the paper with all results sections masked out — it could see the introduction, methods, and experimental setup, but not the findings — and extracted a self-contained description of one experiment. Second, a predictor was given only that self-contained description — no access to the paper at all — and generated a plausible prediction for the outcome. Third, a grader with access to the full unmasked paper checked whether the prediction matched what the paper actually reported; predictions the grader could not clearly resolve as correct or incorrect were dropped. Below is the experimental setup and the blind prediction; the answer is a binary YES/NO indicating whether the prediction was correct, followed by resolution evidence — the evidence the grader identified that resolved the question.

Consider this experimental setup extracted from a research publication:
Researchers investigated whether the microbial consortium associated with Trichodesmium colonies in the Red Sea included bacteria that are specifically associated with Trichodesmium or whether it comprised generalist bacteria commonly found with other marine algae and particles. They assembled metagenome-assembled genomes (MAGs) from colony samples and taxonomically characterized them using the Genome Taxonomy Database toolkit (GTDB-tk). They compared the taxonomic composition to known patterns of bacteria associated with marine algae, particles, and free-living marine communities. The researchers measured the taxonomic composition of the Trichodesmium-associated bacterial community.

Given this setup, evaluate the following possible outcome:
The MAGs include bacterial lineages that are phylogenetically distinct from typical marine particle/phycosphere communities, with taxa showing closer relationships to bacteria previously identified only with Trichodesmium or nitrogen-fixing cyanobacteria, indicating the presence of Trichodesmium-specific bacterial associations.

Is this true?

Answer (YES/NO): YES